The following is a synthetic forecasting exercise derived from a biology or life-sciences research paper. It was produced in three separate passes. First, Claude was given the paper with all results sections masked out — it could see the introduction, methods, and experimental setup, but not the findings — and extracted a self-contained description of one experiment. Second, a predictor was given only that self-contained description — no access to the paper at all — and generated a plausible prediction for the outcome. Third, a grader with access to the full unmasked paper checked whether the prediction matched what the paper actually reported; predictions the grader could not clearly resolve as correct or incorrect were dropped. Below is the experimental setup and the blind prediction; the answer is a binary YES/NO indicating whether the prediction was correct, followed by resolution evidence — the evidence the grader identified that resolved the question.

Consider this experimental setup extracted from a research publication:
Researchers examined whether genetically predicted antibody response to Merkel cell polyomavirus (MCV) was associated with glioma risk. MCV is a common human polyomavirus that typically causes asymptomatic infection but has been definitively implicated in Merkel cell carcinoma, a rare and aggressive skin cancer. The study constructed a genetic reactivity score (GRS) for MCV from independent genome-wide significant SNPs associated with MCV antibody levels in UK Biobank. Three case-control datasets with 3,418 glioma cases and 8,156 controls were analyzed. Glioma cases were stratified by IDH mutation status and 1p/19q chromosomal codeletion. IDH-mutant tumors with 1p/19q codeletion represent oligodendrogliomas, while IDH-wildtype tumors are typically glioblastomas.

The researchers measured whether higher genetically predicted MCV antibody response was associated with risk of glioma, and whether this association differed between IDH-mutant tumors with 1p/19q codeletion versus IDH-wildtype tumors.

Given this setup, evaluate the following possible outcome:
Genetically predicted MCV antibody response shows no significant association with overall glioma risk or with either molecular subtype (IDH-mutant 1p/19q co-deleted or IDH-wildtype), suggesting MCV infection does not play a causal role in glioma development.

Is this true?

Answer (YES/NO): NO